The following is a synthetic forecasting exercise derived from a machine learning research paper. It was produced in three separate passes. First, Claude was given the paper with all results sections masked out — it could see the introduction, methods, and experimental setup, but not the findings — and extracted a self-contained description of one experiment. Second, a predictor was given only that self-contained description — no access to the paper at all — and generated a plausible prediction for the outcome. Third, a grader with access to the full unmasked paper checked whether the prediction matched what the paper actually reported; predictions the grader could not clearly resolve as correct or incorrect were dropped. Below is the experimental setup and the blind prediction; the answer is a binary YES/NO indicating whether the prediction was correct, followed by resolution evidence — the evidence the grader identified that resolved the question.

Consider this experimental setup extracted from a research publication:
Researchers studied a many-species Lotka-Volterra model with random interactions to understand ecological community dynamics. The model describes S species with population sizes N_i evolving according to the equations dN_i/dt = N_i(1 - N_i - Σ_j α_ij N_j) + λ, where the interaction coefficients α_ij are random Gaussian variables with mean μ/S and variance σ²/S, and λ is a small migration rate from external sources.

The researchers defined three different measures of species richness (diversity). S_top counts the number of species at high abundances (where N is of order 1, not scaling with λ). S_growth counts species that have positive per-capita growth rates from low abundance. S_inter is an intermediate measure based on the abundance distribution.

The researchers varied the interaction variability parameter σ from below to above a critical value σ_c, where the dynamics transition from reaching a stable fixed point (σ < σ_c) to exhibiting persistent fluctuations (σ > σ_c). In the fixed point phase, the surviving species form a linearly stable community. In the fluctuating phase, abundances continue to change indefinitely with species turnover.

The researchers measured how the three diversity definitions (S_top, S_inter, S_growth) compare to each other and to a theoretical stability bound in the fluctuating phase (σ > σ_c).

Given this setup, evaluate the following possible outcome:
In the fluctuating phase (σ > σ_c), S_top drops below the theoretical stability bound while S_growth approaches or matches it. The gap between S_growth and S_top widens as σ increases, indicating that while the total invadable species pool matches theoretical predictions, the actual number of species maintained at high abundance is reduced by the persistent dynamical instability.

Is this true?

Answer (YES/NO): NO